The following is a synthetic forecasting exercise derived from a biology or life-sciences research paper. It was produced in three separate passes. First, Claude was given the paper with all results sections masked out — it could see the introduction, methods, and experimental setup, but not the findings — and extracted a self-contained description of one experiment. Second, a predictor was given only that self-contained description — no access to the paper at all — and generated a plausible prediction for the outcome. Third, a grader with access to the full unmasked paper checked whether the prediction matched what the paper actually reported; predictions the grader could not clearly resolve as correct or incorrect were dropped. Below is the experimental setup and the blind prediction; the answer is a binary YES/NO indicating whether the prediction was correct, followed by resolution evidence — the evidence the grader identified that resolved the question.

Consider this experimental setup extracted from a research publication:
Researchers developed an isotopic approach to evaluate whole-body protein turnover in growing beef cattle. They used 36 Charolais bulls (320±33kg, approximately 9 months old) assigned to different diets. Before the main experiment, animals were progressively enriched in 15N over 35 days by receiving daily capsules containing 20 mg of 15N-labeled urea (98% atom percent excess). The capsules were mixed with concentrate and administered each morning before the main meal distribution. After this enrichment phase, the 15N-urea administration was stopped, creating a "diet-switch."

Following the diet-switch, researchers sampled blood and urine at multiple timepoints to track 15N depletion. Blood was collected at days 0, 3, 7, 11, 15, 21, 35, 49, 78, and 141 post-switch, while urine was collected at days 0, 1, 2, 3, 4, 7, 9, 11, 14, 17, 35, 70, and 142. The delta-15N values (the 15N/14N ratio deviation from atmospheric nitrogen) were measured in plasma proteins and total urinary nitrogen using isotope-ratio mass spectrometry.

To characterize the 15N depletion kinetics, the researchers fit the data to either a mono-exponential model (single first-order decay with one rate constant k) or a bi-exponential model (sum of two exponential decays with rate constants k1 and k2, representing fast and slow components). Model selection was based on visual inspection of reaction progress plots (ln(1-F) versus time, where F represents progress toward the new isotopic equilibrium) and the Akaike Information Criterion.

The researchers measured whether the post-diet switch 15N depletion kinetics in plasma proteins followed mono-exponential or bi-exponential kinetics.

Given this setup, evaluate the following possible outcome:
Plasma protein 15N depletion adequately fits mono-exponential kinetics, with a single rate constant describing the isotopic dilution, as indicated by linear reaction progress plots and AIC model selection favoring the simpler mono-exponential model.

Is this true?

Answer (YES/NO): YES